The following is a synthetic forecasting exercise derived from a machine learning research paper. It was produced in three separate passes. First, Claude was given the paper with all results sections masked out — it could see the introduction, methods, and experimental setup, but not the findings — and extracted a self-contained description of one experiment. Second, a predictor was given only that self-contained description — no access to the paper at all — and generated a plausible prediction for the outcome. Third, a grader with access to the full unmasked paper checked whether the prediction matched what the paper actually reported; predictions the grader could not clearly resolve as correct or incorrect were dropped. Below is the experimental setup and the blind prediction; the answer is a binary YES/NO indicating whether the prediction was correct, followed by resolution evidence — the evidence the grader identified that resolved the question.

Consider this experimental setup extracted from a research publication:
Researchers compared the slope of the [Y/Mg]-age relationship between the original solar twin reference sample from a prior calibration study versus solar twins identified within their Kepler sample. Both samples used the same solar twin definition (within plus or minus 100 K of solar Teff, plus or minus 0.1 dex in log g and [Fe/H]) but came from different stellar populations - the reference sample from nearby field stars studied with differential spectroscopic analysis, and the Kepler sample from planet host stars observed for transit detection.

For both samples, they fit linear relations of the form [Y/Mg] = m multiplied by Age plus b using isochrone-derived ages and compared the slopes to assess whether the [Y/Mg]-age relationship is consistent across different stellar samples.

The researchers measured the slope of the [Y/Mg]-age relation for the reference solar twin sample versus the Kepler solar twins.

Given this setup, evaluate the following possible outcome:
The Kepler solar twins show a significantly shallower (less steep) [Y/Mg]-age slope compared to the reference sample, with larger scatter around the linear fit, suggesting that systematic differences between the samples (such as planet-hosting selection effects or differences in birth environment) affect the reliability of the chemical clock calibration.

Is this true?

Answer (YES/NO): NO